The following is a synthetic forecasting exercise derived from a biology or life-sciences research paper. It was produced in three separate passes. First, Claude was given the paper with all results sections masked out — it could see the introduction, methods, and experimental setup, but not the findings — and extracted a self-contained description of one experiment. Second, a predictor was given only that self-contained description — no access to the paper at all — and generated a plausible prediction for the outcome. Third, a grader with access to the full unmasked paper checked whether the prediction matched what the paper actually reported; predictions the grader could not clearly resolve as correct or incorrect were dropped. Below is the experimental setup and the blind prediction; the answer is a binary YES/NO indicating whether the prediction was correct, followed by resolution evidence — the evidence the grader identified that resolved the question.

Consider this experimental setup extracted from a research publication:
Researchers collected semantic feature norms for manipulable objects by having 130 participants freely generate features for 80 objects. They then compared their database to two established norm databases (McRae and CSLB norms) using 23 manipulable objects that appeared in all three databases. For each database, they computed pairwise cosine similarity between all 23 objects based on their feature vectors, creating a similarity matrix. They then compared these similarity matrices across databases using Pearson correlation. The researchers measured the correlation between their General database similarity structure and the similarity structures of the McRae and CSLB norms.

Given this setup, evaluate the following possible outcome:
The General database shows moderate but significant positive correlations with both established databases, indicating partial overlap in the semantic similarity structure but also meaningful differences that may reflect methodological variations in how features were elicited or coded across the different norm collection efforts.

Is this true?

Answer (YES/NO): NO